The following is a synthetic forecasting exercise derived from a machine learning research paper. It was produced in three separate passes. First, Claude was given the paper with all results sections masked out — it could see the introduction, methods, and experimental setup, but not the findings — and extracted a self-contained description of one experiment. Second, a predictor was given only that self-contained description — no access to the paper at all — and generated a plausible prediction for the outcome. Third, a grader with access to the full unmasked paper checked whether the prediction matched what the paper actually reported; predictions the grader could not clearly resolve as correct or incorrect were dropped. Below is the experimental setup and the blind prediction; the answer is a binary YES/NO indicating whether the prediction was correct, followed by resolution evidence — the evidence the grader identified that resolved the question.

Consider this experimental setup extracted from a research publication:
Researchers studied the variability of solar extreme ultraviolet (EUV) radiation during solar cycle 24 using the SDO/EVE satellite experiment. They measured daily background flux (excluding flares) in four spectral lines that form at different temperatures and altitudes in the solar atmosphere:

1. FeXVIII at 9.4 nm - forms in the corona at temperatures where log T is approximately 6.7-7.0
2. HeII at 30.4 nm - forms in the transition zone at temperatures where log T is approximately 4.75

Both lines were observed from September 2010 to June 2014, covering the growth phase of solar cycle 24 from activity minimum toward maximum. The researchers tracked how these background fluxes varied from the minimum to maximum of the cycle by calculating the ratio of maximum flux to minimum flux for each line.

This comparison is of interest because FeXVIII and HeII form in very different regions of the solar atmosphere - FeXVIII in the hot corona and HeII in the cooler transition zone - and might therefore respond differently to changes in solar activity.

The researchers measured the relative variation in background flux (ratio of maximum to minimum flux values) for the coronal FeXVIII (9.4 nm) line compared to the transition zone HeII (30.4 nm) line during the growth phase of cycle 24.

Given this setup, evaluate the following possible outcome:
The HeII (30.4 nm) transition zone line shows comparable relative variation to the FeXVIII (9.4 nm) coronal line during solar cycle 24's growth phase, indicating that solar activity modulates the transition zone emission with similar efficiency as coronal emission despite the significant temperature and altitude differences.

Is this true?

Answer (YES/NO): NO